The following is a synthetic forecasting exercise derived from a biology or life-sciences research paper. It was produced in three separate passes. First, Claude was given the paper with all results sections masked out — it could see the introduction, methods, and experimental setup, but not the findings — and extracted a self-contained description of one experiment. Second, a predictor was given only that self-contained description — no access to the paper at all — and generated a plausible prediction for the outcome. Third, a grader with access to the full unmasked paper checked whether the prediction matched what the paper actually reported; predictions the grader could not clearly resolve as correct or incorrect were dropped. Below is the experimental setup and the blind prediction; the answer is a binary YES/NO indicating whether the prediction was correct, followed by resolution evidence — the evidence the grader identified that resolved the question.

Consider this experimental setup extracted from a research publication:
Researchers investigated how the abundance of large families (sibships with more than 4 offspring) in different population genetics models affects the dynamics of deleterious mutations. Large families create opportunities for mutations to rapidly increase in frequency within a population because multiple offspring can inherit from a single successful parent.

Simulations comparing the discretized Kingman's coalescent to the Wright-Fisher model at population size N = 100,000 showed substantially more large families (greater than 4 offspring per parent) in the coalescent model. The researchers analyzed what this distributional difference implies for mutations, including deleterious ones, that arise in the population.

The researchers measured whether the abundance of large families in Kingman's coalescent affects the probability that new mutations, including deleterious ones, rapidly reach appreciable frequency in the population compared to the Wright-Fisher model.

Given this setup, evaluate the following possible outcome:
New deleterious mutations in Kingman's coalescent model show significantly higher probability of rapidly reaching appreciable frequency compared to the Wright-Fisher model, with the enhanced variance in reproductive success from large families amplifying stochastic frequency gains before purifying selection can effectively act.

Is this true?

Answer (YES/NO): YES